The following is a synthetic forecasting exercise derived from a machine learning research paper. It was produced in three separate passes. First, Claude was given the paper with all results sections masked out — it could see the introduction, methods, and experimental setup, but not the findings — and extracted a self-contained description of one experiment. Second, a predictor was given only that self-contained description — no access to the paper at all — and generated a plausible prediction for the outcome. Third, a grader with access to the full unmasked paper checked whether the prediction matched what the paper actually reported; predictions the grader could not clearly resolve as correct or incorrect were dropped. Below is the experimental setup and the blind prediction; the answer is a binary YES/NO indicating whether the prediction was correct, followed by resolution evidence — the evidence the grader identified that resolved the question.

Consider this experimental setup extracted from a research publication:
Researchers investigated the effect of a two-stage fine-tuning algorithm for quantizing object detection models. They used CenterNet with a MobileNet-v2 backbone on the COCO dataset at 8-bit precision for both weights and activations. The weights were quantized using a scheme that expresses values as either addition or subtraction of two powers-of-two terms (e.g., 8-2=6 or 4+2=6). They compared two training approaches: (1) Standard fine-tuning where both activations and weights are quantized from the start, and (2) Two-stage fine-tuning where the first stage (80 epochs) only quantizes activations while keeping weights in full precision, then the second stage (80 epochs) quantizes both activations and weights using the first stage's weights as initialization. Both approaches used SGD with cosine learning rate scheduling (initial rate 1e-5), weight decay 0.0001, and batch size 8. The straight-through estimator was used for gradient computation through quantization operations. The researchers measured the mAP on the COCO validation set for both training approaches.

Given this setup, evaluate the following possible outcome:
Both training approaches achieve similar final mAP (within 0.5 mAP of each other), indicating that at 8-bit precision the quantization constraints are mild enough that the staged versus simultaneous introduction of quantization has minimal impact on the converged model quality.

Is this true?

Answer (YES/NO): YES